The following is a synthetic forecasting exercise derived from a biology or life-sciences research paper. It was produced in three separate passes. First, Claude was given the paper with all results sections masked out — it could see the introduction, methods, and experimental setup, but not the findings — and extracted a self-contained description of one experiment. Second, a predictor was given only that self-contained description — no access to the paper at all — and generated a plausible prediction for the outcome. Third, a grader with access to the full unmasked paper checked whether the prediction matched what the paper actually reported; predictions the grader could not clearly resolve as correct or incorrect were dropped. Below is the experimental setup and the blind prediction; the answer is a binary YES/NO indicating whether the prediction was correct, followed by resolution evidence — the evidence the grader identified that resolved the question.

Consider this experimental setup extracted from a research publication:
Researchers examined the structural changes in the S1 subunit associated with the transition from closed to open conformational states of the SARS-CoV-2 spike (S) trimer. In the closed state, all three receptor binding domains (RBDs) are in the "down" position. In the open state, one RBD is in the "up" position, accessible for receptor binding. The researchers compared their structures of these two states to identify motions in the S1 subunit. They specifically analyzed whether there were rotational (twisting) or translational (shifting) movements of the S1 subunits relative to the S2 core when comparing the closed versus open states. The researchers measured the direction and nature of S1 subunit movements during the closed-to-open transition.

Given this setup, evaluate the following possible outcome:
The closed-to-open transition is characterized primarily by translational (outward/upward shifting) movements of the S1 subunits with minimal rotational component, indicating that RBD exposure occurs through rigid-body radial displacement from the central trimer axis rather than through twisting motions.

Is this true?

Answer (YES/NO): NO